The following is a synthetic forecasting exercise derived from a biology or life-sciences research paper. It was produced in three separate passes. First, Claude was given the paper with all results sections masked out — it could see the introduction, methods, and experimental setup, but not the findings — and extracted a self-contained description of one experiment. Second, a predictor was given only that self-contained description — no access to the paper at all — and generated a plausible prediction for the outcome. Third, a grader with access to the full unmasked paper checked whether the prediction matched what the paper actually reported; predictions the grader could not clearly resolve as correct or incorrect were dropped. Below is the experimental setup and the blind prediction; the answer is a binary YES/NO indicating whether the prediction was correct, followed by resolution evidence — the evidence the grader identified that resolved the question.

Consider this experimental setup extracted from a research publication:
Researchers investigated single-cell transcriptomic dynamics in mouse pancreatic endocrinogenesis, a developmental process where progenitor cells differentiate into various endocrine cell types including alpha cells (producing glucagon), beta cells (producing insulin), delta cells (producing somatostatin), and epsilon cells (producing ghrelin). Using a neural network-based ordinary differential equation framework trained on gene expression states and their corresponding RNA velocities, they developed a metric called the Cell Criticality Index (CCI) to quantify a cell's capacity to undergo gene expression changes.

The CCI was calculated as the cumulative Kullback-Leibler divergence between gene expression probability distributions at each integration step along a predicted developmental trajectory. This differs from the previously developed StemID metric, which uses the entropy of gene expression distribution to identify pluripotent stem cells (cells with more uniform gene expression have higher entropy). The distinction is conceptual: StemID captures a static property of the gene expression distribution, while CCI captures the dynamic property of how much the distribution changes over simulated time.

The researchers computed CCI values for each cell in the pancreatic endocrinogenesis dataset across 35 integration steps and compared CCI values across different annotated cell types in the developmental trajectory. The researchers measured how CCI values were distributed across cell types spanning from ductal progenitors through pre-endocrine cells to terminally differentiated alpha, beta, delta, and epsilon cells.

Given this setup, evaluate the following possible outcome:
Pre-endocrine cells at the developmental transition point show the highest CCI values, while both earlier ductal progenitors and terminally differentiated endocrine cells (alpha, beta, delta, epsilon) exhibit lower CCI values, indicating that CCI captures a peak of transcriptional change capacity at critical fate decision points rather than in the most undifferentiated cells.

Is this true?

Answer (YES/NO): YES